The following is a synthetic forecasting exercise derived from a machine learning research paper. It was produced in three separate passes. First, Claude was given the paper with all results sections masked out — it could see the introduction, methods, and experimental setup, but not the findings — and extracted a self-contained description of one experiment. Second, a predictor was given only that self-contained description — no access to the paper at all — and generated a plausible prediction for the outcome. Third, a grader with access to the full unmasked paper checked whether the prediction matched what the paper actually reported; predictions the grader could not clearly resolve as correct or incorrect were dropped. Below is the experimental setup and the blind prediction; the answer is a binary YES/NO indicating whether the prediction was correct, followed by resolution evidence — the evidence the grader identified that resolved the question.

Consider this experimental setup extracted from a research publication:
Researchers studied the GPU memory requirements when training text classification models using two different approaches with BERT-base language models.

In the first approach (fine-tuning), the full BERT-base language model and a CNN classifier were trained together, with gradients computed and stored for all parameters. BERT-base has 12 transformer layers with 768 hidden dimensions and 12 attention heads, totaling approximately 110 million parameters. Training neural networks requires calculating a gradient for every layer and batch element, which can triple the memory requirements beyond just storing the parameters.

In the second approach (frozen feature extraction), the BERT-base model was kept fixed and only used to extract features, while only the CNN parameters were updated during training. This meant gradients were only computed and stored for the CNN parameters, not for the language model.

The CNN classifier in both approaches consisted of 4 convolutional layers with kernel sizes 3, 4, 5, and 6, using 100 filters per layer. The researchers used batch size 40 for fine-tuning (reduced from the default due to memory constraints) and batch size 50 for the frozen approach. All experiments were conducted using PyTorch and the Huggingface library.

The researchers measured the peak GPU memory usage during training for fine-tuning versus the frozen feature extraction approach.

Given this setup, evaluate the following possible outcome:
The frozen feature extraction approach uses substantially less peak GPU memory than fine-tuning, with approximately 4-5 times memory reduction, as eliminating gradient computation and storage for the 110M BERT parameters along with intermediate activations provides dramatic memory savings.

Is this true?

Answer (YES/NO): NO